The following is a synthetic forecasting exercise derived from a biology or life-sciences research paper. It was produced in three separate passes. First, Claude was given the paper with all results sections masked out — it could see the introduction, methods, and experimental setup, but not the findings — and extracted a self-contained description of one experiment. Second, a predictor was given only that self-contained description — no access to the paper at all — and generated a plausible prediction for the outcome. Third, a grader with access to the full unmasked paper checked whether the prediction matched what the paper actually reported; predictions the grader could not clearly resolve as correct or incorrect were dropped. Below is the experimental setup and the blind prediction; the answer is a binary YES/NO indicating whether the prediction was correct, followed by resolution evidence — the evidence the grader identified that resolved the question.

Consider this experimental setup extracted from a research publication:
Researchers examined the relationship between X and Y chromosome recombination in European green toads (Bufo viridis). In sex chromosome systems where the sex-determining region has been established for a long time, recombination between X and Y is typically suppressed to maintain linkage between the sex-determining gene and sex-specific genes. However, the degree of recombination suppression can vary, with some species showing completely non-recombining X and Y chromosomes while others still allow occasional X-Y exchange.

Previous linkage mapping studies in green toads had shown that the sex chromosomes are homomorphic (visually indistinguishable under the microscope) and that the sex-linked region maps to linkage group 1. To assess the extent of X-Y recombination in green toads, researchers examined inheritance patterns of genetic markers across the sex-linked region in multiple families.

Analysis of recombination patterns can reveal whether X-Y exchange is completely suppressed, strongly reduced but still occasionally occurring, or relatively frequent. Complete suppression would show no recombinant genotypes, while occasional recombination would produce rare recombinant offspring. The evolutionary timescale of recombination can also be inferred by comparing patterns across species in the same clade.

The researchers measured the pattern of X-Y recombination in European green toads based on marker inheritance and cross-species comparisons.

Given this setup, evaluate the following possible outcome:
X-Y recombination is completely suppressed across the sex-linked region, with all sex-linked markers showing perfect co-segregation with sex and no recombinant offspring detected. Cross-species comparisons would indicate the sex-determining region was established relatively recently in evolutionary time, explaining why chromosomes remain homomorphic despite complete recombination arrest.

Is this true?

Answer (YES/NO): NO